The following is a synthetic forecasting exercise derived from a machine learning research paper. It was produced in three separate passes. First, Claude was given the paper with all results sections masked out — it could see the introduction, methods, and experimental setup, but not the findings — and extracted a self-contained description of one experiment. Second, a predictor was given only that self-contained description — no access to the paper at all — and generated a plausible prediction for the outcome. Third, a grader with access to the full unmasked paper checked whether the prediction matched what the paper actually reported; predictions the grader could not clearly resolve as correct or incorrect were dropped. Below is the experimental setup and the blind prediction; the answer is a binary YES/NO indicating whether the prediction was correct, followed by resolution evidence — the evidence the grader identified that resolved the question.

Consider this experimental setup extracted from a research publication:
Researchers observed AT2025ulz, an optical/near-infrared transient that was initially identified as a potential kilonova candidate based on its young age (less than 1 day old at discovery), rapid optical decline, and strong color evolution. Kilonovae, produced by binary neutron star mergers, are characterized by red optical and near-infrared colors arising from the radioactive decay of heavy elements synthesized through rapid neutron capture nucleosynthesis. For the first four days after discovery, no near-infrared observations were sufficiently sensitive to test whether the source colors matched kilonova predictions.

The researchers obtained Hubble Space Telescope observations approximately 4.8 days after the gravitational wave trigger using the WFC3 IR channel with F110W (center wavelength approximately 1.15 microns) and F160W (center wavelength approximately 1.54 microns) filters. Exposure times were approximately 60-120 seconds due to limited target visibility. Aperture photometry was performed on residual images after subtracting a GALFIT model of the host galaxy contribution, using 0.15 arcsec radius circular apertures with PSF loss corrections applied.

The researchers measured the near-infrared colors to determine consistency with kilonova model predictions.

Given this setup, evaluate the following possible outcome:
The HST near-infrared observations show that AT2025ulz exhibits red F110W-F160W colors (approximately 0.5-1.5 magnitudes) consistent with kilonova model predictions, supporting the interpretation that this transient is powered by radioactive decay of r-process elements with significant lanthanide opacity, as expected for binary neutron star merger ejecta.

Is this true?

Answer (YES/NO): NO